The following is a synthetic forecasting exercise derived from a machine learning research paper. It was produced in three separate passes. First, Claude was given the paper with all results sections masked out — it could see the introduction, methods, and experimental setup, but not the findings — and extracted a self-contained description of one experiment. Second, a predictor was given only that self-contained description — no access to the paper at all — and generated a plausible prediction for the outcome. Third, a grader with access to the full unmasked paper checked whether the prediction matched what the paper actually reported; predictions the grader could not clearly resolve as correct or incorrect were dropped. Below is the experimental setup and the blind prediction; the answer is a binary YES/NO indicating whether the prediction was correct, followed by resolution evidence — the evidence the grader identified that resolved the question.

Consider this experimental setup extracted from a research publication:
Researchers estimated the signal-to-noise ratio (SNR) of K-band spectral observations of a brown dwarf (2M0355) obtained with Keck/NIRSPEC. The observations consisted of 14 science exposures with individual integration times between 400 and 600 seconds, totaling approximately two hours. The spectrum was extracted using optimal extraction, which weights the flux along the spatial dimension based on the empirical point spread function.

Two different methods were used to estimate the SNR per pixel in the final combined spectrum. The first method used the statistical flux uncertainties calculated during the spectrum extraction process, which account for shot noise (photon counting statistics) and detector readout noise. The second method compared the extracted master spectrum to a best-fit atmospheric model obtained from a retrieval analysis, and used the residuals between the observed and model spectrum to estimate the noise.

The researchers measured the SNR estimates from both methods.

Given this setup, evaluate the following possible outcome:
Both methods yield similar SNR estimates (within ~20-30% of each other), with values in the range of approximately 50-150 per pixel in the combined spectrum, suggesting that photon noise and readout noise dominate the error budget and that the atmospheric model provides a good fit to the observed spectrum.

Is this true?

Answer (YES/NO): NO